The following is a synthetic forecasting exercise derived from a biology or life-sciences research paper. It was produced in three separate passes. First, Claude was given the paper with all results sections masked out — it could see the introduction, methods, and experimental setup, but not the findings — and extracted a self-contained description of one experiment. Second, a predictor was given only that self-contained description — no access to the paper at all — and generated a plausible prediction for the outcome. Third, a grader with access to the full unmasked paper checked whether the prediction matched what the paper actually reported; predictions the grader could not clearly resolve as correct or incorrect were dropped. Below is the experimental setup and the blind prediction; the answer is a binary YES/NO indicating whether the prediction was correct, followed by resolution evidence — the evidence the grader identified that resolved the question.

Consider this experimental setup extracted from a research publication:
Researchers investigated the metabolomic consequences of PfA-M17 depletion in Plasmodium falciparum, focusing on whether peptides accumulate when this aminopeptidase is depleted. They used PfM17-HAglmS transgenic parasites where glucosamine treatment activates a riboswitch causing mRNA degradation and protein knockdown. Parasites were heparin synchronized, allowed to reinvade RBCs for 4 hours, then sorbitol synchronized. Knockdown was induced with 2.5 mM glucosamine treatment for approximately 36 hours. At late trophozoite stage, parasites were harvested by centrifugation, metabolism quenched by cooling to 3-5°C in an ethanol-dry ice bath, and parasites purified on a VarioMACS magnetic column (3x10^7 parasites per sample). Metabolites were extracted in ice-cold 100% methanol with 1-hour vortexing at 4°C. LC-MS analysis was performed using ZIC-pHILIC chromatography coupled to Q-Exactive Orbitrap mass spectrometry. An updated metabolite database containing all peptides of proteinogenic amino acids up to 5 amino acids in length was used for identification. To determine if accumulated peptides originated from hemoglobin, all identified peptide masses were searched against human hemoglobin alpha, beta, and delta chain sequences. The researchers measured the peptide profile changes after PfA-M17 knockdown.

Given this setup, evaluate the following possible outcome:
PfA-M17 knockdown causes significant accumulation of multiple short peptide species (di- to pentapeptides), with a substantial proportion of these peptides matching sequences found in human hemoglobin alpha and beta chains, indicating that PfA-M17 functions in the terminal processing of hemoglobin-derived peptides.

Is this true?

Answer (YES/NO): YES